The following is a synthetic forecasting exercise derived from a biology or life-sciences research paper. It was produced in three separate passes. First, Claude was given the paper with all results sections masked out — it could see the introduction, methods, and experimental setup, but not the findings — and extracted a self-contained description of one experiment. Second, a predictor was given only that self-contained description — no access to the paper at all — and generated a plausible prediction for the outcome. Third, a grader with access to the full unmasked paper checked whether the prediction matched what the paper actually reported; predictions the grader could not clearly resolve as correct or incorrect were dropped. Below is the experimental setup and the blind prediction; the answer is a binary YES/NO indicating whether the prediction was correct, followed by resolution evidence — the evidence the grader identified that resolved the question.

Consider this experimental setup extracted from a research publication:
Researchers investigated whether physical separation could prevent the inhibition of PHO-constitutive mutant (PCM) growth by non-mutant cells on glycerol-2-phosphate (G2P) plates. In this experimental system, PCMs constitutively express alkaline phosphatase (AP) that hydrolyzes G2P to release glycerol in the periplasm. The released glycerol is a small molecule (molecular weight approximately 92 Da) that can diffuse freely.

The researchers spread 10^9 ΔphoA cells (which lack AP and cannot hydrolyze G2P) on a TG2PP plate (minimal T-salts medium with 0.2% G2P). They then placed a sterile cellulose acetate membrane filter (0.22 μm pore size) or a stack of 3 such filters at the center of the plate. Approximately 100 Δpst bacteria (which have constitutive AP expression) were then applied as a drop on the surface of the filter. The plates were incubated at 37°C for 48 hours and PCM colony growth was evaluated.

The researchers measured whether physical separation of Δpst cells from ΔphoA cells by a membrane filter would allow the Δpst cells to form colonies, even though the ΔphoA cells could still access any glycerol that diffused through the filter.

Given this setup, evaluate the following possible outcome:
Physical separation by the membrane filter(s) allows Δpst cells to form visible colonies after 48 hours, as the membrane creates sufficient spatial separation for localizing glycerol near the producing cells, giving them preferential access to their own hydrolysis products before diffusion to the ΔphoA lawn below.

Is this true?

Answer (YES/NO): NO